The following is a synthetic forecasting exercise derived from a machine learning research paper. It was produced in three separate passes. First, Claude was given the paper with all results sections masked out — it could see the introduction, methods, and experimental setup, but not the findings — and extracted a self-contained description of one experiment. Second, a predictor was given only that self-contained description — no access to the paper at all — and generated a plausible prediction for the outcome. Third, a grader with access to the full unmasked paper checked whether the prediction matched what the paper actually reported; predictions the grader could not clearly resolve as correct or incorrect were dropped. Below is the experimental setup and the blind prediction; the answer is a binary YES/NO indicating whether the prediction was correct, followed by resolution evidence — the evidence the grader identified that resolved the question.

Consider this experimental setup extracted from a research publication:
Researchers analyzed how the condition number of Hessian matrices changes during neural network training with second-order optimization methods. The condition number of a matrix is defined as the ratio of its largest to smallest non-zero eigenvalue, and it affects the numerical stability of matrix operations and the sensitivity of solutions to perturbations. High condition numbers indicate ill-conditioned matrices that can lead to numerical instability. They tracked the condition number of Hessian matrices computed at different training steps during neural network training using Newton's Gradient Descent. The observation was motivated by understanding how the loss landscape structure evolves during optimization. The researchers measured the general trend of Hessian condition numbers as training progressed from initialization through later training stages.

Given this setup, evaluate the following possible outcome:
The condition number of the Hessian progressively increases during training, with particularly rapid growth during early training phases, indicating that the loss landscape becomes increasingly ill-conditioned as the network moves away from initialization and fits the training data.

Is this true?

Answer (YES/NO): NO